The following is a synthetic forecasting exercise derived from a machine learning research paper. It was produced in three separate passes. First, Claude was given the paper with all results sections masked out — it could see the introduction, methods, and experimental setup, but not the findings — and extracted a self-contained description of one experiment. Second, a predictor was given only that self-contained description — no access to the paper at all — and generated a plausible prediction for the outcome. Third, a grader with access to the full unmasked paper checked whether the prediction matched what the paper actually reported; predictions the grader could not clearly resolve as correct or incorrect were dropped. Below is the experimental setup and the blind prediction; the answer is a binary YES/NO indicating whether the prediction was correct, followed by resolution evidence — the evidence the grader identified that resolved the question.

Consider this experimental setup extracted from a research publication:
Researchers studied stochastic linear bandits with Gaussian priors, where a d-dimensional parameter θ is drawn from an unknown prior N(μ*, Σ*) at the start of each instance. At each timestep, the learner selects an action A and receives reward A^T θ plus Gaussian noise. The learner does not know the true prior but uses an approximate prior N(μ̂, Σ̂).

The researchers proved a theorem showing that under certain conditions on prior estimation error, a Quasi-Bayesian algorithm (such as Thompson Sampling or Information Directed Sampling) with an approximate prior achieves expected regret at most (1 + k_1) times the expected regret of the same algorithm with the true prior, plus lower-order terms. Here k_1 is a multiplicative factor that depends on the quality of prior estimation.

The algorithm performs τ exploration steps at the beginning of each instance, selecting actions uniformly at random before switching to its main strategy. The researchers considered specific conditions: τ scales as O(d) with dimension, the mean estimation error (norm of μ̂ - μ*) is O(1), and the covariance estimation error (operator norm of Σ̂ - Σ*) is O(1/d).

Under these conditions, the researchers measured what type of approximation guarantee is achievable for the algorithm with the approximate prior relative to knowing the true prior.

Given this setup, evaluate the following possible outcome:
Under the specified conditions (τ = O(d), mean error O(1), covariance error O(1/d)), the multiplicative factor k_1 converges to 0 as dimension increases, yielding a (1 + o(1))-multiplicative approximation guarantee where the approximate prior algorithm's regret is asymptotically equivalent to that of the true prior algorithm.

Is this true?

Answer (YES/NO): NO